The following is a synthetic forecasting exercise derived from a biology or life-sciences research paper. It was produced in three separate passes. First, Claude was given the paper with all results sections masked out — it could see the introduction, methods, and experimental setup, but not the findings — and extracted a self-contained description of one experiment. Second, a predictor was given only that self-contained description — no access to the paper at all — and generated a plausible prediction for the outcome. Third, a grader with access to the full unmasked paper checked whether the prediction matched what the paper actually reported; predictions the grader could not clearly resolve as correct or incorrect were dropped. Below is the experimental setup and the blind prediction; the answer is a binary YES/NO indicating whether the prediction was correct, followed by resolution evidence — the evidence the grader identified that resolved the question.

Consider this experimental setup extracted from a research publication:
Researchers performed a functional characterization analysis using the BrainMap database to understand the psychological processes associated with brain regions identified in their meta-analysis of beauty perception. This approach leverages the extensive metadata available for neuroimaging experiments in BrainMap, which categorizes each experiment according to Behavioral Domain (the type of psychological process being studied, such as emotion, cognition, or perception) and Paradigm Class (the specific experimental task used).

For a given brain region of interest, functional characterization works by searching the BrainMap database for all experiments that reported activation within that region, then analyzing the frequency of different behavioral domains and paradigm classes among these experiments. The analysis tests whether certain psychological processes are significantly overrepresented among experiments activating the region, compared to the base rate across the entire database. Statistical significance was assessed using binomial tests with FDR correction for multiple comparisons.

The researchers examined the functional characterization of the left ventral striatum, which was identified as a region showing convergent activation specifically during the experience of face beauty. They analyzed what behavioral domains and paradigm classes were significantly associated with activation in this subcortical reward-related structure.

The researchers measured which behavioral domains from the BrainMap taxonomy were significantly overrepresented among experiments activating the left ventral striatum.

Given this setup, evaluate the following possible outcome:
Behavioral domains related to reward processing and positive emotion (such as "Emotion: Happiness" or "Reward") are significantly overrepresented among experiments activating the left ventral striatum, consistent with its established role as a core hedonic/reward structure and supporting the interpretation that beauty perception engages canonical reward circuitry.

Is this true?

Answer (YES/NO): NO